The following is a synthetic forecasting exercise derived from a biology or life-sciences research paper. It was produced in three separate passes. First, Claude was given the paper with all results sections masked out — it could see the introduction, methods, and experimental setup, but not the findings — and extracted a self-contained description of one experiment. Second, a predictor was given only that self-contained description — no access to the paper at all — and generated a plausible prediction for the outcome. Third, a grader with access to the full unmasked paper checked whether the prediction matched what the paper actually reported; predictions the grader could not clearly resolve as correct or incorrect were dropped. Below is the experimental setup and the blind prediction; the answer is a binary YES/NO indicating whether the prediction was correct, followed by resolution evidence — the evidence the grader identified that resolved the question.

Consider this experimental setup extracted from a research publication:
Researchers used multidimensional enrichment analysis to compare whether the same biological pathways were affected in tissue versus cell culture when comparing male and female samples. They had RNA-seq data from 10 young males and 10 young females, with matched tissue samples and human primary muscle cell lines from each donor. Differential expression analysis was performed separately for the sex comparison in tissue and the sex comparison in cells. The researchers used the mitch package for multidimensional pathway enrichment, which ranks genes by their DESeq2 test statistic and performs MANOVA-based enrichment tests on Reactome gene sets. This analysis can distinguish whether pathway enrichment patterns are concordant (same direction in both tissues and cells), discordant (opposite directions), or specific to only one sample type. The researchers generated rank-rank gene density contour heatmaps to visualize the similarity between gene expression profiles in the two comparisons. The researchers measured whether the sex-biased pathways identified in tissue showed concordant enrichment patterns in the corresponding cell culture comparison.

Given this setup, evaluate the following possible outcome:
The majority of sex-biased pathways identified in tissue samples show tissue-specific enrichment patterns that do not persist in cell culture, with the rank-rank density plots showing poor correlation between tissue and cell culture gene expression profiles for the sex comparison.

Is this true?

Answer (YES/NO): YES